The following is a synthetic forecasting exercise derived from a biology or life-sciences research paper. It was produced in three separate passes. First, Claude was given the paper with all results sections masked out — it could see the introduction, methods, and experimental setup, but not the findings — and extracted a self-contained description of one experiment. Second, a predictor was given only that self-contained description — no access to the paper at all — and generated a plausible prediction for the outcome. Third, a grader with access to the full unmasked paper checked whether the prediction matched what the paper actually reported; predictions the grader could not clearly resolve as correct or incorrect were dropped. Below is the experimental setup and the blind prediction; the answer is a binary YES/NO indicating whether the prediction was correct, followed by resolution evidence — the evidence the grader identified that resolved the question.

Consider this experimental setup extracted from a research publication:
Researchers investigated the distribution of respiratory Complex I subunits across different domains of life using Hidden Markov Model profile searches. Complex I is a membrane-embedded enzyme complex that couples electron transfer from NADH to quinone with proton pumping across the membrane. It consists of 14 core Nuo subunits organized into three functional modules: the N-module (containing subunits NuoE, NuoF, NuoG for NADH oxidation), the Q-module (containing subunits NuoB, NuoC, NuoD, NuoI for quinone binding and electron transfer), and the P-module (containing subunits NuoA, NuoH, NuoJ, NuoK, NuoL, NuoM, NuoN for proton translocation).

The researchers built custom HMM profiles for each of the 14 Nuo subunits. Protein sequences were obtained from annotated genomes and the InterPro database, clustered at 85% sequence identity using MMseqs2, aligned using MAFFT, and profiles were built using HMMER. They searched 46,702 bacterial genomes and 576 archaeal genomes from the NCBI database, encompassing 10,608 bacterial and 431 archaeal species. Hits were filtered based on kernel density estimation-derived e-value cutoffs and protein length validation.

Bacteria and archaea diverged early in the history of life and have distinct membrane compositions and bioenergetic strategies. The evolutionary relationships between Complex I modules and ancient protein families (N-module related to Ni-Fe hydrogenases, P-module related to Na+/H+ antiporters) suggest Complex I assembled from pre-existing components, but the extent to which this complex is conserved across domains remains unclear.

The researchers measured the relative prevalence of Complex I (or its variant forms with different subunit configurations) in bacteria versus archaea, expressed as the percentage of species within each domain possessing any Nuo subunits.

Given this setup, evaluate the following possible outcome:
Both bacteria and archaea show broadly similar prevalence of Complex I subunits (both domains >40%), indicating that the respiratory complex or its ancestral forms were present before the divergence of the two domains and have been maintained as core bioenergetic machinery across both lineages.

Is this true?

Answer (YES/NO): NO